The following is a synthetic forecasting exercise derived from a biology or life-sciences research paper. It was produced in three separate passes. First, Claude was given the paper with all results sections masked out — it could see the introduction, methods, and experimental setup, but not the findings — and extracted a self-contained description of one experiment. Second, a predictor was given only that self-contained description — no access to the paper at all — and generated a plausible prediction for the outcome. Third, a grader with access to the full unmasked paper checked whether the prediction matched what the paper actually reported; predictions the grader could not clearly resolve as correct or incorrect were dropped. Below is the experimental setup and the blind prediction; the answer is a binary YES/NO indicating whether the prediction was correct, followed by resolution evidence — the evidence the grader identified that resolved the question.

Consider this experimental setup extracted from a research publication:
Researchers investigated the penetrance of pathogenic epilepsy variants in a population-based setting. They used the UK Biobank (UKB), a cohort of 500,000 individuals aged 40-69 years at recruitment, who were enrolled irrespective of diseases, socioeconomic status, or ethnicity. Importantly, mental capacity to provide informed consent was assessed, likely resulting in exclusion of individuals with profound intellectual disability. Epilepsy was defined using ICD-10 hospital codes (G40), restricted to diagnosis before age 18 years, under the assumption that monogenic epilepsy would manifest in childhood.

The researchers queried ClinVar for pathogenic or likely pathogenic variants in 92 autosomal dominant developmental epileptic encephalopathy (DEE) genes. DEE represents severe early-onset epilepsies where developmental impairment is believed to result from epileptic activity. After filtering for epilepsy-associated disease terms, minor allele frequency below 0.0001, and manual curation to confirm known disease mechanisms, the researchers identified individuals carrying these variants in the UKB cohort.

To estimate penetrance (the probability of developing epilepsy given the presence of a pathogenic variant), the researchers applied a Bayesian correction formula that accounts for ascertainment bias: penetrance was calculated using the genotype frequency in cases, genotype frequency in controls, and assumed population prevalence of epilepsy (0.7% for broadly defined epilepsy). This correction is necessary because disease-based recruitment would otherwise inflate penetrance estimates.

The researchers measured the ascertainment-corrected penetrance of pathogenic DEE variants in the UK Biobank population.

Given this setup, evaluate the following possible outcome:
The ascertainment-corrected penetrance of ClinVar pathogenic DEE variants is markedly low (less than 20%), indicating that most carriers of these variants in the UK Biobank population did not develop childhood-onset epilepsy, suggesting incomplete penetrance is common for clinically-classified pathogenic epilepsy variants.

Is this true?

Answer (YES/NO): YES